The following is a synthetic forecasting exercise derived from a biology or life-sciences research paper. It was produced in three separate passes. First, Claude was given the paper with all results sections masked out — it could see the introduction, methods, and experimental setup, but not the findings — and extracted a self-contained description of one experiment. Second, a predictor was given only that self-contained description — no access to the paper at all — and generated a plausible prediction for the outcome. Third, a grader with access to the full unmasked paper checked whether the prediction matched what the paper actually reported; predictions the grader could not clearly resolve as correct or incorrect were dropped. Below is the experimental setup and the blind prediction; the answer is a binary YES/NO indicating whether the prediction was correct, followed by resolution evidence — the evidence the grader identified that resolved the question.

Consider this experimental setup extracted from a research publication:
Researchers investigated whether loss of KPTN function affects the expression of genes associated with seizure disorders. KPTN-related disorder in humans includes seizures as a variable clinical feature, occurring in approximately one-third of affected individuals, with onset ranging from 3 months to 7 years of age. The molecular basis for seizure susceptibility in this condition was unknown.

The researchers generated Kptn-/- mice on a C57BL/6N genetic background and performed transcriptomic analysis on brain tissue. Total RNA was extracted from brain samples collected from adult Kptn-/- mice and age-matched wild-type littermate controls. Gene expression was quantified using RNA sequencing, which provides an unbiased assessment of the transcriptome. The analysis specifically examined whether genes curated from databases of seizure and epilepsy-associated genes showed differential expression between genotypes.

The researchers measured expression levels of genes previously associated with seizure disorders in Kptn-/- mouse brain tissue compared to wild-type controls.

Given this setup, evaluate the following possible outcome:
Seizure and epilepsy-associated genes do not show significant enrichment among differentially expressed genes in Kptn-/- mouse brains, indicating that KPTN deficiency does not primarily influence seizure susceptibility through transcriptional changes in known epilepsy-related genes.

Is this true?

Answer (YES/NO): NO